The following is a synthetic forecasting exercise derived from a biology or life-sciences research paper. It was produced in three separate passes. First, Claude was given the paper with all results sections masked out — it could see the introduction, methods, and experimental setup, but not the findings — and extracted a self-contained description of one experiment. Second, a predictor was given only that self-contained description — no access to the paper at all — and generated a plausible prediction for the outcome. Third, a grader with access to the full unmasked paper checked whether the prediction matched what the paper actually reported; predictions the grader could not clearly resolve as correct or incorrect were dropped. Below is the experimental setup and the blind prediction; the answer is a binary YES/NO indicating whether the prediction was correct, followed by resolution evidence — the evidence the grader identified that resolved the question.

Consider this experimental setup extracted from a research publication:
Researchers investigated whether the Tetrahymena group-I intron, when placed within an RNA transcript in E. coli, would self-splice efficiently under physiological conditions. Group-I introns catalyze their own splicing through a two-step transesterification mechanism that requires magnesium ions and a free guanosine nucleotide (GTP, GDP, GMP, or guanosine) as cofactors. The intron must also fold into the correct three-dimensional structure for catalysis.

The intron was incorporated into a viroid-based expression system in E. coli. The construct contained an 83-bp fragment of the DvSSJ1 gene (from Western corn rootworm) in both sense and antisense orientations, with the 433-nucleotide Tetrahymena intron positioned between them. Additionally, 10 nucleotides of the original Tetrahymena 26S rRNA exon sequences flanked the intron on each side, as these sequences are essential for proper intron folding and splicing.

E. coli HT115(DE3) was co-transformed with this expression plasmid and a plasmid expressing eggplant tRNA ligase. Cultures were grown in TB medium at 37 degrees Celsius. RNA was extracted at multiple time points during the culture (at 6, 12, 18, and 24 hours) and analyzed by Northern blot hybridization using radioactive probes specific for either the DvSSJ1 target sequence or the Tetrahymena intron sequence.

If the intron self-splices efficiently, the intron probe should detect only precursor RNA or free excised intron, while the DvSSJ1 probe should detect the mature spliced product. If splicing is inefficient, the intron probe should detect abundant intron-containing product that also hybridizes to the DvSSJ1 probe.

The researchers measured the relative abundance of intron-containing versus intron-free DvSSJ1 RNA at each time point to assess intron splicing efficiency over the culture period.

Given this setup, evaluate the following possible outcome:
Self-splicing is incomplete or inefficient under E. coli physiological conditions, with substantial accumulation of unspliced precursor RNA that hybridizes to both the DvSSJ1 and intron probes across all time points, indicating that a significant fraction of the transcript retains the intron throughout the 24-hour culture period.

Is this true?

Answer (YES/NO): NO